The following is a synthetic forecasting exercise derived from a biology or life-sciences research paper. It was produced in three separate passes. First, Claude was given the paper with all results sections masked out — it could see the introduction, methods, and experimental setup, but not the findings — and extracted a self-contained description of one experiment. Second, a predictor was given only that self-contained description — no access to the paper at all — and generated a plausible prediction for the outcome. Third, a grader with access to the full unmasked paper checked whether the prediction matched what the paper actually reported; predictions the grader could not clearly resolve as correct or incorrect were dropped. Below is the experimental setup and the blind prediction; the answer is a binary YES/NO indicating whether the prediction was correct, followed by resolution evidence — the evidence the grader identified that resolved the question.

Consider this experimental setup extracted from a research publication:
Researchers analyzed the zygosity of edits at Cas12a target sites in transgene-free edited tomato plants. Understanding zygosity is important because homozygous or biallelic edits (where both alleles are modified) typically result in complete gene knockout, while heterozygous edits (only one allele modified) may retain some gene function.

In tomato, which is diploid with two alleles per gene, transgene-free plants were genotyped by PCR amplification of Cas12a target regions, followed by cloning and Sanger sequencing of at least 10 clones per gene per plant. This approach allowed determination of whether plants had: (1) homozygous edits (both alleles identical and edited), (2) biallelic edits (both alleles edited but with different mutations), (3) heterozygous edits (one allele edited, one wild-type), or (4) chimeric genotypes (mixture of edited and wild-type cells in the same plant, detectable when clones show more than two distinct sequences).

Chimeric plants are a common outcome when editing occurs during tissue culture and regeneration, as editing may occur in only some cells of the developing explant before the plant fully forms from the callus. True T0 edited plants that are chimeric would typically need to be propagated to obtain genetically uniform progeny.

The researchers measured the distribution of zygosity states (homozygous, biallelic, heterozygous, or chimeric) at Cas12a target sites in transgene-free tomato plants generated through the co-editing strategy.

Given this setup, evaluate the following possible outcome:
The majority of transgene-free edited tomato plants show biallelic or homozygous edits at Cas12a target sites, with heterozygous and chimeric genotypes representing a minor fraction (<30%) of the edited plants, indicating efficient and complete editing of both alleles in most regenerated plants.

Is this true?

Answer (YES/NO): NO